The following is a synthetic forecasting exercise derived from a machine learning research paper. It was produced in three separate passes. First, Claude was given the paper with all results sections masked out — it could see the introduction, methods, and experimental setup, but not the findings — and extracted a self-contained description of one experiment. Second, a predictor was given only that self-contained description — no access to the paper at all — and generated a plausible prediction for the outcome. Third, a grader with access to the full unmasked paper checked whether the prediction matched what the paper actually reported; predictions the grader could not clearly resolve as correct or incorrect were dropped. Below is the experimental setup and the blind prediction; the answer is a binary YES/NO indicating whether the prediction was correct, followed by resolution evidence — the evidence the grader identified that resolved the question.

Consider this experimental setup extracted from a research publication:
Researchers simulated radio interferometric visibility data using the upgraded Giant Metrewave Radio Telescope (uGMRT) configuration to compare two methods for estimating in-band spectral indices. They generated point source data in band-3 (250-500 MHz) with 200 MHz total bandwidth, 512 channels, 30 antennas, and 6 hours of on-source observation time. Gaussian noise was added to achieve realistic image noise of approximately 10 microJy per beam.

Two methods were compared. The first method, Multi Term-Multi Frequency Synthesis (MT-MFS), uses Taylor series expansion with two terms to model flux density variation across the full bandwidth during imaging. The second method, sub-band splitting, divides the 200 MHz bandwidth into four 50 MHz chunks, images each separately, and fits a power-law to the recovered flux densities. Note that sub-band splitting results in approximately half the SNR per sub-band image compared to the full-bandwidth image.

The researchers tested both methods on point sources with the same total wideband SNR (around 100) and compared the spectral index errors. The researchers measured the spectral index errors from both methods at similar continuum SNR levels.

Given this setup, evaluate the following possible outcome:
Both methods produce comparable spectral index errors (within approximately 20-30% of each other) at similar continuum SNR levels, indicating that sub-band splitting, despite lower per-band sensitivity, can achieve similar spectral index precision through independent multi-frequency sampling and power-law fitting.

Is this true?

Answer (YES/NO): NO